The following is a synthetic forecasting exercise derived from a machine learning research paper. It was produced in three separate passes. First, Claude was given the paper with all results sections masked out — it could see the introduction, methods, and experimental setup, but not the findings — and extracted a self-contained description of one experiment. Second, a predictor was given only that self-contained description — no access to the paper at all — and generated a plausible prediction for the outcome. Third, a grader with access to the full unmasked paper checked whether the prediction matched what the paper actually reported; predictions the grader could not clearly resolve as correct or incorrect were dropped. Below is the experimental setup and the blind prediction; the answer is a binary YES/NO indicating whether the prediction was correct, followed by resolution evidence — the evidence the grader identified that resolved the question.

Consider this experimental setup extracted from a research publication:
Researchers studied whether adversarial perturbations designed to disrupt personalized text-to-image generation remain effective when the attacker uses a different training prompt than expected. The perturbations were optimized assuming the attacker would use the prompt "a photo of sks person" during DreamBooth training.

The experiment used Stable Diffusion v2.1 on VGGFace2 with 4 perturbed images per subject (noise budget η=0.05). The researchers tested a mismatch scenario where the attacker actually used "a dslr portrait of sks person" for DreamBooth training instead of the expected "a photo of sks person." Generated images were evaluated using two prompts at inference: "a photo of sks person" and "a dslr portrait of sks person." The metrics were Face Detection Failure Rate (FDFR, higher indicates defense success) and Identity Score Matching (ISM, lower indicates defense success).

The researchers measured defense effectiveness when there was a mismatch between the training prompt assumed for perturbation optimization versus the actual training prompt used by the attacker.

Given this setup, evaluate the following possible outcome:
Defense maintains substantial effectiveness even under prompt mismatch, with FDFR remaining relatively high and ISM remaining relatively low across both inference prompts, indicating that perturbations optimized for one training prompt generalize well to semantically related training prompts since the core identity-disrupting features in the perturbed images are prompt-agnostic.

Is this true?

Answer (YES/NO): NO